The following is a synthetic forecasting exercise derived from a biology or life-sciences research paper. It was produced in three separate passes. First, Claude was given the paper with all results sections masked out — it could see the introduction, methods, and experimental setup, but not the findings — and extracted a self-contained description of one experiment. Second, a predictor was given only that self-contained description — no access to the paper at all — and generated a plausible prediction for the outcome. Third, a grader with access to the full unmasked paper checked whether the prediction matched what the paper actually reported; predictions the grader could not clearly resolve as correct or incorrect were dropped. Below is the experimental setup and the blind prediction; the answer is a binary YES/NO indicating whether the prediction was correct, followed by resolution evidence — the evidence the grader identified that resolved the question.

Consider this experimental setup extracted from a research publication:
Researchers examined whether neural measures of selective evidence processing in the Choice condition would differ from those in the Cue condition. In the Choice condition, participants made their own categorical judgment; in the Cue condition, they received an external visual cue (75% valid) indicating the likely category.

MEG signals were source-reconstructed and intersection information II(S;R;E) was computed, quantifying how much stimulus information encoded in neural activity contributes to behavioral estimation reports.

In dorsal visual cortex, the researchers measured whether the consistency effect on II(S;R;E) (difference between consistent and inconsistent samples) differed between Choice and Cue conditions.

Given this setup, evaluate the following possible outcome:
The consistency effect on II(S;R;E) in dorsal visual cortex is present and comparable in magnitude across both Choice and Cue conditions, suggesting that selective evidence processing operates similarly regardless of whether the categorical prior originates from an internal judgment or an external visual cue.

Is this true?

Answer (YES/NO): NO